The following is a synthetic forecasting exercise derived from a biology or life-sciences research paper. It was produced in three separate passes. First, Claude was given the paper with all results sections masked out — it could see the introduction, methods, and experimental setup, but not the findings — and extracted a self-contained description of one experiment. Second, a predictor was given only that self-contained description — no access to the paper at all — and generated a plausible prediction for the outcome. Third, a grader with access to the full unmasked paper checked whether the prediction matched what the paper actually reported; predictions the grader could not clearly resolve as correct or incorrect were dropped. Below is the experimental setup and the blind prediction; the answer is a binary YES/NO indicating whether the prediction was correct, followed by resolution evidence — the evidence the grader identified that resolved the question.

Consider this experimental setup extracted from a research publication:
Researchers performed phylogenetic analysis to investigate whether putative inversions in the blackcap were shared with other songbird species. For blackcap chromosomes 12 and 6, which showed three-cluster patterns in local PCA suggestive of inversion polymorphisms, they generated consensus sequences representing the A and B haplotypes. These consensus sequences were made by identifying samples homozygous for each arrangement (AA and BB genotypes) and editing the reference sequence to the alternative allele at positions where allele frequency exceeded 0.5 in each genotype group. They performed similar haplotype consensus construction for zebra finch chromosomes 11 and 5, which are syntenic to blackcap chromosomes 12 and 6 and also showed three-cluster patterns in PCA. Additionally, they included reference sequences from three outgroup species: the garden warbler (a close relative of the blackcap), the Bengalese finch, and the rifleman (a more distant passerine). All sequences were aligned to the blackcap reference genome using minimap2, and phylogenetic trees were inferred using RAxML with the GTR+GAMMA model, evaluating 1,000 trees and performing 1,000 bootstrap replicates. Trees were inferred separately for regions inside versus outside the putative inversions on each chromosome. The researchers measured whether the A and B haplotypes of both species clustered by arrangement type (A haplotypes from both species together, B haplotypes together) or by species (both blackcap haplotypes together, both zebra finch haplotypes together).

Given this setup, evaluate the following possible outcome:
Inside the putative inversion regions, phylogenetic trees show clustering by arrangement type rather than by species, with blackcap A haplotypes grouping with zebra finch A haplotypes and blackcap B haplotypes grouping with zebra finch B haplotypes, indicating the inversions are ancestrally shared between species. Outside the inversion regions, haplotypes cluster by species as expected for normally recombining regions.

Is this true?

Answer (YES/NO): NO